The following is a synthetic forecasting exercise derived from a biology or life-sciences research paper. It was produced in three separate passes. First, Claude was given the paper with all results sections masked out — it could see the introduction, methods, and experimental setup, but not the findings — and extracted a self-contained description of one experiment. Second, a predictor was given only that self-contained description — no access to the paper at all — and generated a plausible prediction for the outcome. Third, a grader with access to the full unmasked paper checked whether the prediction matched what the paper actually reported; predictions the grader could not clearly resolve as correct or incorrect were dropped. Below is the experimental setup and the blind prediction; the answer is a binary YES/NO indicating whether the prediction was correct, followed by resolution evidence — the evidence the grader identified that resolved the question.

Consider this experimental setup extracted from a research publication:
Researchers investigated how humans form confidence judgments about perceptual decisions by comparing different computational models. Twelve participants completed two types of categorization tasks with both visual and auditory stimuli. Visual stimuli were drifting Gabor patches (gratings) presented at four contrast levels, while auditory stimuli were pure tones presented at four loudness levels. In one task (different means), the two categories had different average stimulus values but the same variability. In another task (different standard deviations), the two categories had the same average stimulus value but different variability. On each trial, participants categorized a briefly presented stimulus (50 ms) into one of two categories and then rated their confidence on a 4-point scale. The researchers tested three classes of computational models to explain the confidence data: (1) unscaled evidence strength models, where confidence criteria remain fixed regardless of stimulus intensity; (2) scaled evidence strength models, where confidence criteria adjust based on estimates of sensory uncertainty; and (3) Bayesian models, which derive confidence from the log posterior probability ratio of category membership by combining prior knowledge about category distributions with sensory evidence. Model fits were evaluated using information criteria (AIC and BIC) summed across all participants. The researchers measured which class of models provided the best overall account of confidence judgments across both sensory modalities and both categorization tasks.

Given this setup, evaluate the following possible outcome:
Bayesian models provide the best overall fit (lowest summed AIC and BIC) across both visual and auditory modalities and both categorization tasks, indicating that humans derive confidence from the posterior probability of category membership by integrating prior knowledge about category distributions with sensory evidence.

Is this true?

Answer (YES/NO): NO